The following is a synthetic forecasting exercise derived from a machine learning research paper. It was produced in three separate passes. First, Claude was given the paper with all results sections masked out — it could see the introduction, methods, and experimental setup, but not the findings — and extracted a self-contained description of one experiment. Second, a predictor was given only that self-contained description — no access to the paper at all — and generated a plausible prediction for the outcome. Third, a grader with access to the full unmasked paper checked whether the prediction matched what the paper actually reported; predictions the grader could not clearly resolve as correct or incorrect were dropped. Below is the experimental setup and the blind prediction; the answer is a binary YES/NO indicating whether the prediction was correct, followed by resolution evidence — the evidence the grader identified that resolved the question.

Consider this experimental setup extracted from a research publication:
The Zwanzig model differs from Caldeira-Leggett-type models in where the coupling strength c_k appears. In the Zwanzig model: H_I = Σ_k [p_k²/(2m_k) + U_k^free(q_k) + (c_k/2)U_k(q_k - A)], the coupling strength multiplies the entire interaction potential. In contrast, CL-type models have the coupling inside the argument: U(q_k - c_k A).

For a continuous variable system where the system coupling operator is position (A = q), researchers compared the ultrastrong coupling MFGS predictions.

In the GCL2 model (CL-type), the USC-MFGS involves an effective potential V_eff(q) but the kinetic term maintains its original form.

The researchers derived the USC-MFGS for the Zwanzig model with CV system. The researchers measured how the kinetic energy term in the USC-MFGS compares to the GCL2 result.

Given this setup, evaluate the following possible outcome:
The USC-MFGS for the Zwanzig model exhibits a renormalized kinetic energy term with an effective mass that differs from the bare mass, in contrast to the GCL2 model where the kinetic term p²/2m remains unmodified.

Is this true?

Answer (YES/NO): NO